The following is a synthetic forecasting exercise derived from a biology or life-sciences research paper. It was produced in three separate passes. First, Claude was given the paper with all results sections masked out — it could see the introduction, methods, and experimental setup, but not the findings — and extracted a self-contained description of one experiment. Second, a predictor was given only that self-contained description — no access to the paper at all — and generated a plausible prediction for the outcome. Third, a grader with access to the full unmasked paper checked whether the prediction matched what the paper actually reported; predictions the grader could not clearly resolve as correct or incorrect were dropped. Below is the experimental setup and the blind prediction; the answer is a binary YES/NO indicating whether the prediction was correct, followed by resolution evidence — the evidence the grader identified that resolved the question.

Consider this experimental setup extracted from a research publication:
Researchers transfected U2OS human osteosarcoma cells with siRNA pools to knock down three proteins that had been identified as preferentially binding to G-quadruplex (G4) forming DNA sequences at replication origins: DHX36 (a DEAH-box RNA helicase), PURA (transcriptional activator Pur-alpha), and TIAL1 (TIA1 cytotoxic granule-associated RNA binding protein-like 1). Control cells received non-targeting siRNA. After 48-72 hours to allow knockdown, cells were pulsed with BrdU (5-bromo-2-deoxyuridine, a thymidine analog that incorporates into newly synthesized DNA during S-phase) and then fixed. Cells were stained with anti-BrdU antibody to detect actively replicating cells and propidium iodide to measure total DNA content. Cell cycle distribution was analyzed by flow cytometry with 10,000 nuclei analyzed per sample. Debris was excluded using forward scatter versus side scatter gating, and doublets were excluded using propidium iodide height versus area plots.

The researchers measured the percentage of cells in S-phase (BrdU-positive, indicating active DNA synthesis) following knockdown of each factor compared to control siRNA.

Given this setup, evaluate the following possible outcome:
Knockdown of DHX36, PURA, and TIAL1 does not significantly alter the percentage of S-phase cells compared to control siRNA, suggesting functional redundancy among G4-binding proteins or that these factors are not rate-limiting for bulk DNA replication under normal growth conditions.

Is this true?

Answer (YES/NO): NO